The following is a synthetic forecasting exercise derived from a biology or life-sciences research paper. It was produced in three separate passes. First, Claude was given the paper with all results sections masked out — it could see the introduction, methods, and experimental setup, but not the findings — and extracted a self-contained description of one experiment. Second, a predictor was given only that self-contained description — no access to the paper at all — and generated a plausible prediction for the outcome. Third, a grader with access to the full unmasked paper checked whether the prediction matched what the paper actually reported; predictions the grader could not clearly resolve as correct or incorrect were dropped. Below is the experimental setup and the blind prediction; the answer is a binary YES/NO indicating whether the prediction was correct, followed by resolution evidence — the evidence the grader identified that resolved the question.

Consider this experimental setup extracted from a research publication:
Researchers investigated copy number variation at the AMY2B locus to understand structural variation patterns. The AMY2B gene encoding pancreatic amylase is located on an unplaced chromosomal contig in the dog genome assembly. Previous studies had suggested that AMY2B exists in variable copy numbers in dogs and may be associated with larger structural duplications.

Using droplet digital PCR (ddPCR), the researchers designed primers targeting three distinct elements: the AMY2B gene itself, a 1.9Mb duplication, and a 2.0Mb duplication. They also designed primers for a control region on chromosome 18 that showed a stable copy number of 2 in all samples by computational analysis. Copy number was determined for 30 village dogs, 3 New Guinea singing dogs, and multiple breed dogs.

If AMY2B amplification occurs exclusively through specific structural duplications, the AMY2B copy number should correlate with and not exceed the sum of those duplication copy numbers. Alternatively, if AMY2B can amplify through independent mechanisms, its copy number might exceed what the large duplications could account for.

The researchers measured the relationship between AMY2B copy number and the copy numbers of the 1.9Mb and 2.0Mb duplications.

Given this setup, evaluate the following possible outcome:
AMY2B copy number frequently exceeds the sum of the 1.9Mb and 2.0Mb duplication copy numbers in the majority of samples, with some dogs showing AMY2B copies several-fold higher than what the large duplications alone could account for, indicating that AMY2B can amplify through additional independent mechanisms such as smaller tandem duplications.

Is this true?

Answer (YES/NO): NO